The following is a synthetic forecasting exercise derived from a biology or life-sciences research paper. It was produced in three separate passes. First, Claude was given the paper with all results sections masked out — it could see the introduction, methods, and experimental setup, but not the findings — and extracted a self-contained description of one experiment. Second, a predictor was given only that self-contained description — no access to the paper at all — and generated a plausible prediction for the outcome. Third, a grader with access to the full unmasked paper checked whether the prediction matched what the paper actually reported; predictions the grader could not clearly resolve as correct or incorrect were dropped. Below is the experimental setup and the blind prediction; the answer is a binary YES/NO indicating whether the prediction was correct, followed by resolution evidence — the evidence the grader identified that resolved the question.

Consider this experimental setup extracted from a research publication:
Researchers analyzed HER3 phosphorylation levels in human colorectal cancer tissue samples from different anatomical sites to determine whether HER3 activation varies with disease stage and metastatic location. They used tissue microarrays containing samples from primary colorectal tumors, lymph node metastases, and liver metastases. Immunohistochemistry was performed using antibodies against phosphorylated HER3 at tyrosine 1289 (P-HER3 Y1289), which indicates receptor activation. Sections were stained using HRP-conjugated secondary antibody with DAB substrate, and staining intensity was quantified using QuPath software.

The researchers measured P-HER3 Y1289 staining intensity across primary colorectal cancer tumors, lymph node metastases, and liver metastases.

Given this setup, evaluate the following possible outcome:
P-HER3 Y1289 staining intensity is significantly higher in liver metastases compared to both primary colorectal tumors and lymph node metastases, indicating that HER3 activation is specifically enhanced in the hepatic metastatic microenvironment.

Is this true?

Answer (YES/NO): YES